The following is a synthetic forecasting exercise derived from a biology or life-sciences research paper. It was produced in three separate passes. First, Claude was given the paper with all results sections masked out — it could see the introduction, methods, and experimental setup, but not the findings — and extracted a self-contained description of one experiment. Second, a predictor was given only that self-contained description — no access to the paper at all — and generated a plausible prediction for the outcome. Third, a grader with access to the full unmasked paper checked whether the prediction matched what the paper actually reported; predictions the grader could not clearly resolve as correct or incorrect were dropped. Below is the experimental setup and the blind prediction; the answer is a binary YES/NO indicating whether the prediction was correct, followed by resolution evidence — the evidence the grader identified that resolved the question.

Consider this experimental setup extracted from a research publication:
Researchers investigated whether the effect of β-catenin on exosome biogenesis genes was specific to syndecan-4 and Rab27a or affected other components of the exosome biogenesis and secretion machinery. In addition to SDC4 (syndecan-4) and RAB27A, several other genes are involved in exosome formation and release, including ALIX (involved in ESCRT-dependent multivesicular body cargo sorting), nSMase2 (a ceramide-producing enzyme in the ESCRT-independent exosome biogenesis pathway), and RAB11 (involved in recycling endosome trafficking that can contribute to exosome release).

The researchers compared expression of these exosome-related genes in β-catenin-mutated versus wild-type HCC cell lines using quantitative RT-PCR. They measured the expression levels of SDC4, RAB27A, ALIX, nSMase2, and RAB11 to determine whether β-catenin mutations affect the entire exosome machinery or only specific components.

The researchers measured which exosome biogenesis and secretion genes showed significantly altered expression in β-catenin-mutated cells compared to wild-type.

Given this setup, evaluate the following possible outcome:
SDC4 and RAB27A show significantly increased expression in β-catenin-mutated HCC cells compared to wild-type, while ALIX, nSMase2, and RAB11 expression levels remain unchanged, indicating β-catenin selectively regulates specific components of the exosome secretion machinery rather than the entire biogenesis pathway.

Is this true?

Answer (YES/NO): NO